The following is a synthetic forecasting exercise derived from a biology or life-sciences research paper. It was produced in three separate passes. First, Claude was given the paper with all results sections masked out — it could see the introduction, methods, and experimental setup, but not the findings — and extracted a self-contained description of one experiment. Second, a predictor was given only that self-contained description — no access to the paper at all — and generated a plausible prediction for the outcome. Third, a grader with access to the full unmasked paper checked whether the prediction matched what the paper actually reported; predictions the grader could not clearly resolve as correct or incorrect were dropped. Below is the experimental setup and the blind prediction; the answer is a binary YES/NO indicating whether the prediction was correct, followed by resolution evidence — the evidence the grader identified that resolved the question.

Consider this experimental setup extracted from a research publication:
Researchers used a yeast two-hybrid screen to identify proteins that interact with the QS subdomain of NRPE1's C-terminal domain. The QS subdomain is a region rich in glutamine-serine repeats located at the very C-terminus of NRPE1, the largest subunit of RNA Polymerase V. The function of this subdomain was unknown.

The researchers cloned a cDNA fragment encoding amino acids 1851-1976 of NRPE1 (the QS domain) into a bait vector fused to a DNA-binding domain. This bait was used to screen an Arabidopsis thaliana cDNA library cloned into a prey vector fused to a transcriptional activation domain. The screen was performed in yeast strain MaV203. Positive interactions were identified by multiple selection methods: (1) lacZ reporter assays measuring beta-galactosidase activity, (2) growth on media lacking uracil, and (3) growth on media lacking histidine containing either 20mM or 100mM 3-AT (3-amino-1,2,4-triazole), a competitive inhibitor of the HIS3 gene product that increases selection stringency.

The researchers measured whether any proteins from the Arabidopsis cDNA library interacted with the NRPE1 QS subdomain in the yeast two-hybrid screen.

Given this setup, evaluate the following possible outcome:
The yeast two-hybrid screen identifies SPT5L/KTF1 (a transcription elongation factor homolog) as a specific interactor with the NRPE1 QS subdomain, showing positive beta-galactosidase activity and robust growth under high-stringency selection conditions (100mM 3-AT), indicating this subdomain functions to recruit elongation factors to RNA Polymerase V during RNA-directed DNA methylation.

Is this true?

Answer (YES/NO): NO